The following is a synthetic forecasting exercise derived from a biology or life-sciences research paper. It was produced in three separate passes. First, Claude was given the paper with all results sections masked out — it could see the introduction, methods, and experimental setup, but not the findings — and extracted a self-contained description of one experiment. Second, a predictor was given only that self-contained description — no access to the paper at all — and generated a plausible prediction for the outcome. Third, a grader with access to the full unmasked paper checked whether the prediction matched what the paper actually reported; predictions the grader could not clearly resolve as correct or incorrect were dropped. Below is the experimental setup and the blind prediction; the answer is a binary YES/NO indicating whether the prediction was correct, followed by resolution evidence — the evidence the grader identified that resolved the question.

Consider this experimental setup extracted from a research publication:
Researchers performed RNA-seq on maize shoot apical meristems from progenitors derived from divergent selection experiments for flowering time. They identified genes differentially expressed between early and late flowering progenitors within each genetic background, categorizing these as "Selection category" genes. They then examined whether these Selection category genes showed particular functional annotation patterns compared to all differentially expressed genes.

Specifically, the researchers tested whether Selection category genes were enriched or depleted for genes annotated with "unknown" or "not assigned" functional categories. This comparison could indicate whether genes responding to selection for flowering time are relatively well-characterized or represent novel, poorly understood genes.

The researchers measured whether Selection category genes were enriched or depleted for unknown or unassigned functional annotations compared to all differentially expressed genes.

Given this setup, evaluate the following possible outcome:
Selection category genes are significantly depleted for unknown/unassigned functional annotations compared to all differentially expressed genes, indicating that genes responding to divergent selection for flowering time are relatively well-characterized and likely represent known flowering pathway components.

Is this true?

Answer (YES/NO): YES